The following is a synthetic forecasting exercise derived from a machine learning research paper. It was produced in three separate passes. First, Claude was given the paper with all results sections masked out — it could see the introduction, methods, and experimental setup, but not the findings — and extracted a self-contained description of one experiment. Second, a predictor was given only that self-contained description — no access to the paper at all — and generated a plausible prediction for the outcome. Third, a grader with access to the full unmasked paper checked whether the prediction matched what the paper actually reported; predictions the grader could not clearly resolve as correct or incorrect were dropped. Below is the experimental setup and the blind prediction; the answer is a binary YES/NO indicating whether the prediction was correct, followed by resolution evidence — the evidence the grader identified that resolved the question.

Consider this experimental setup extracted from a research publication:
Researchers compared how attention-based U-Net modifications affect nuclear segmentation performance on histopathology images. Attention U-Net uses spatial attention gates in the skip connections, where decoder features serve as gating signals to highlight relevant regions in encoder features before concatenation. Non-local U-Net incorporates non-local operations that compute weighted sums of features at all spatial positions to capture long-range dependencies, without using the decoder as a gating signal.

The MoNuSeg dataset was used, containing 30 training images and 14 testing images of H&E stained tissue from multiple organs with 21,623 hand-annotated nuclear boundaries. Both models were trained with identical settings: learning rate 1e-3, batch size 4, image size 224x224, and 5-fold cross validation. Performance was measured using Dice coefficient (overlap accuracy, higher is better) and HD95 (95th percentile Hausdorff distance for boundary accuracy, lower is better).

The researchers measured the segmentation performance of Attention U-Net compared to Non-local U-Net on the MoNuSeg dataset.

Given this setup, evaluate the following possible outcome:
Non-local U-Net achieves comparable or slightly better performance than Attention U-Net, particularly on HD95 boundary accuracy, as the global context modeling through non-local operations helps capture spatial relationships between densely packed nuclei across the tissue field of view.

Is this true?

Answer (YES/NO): YES